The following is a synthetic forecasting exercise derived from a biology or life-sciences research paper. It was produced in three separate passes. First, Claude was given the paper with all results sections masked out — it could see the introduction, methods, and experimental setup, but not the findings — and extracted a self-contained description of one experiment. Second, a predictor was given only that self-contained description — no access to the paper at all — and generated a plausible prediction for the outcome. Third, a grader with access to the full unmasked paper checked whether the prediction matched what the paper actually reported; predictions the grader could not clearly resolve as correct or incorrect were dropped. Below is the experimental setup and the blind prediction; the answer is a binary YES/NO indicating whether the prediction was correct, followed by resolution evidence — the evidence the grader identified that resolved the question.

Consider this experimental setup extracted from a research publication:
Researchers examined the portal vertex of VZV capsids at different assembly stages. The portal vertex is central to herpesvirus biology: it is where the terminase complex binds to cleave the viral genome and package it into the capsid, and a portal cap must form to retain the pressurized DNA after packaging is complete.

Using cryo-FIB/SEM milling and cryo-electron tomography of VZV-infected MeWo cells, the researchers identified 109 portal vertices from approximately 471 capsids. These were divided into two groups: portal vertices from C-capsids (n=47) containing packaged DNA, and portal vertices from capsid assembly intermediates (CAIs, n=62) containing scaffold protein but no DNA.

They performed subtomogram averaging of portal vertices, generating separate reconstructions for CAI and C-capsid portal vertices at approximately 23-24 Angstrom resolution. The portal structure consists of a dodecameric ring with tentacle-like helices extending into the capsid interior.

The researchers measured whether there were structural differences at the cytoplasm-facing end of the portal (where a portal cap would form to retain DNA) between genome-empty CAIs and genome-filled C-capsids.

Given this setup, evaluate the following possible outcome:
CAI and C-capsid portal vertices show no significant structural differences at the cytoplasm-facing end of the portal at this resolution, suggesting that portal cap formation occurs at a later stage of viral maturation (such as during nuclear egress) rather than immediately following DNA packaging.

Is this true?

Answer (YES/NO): NO